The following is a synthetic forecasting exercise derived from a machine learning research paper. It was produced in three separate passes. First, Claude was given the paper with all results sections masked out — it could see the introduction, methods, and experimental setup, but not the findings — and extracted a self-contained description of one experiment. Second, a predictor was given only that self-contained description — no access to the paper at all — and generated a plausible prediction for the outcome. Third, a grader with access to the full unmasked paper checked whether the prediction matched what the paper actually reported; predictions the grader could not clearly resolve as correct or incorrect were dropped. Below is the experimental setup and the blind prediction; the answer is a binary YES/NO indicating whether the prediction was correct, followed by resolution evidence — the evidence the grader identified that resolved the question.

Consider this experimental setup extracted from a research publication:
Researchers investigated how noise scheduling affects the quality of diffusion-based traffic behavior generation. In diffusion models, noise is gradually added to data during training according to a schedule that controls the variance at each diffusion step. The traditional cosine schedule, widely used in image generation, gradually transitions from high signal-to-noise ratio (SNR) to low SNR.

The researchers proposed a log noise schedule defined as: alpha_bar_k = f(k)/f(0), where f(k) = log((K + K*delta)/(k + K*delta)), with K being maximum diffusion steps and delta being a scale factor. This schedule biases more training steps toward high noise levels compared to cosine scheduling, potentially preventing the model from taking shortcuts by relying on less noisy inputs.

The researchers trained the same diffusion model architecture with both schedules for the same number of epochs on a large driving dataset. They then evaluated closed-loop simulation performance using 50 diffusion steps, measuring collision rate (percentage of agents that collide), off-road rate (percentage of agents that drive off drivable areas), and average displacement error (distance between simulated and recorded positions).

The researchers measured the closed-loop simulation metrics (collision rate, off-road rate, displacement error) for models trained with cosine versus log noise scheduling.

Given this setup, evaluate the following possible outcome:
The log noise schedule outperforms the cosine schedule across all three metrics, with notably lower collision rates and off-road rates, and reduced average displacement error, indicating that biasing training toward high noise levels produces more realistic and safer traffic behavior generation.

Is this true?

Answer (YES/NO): YES